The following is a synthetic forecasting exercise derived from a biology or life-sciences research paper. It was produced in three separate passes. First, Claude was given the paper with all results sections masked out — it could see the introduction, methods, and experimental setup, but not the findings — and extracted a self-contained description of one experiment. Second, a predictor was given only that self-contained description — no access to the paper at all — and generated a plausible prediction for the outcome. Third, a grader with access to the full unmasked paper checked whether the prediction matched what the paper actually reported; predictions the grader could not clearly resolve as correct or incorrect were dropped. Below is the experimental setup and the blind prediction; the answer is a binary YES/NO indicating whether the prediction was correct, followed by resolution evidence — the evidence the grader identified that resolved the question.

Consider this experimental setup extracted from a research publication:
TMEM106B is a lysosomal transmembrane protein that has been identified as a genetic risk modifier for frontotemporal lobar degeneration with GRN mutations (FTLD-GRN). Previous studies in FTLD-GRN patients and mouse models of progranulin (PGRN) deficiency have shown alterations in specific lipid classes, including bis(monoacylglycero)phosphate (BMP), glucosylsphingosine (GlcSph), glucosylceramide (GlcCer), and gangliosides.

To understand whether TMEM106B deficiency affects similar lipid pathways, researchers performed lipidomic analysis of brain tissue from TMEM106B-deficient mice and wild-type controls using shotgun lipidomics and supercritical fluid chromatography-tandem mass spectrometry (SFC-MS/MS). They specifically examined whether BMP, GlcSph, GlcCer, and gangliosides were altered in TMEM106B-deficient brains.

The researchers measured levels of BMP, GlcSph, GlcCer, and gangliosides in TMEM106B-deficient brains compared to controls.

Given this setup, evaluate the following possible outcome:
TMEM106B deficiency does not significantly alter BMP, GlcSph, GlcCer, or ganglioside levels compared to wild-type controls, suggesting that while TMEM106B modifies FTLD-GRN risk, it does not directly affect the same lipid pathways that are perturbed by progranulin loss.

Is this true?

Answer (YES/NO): YES